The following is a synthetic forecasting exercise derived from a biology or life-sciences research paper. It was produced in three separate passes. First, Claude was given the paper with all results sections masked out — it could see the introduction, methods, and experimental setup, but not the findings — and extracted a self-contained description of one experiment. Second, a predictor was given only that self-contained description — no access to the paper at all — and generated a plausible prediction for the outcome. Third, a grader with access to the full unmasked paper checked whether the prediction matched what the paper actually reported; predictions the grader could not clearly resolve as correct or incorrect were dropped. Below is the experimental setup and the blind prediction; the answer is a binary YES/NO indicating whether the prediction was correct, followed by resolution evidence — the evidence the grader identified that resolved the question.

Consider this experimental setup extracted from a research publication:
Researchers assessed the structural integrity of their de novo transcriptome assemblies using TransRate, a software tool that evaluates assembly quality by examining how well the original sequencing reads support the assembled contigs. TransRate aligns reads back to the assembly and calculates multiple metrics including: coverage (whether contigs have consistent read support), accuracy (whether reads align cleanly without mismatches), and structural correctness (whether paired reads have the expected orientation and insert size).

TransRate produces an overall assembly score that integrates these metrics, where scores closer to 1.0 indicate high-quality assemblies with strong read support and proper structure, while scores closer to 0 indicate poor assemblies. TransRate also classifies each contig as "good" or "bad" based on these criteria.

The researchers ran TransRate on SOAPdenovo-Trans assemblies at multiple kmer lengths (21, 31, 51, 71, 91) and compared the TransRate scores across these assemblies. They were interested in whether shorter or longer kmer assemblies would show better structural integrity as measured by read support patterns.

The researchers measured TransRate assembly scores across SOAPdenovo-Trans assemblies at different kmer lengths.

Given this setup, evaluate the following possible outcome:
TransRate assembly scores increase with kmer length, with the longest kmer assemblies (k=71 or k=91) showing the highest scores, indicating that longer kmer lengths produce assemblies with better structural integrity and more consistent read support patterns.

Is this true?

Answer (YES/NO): YES